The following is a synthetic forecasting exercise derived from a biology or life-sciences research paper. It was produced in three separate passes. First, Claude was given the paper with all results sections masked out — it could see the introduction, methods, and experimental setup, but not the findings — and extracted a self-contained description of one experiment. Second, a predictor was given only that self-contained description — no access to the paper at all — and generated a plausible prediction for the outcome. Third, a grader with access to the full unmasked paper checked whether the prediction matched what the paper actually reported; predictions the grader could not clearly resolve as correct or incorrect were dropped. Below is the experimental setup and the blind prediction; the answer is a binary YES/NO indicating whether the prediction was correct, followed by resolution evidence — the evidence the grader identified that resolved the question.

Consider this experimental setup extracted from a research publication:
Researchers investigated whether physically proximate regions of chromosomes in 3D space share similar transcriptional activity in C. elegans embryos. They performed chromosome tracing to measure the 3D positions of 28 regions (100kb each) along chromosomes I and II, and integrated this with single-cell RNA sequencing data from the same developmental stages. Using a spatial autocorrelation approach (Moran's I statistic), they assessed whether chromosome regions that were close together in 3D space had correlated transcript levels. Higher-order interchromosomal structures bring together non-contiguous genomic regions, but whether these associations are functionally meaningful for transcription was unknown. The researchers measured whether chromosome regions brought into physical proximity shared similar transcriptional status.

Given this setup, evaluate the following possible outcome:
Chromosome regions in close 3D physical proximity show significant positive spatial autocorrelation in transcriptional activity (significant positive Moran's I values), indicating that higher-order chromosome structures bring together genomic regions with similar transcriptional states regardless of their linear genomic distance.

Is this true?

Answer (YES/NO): NO